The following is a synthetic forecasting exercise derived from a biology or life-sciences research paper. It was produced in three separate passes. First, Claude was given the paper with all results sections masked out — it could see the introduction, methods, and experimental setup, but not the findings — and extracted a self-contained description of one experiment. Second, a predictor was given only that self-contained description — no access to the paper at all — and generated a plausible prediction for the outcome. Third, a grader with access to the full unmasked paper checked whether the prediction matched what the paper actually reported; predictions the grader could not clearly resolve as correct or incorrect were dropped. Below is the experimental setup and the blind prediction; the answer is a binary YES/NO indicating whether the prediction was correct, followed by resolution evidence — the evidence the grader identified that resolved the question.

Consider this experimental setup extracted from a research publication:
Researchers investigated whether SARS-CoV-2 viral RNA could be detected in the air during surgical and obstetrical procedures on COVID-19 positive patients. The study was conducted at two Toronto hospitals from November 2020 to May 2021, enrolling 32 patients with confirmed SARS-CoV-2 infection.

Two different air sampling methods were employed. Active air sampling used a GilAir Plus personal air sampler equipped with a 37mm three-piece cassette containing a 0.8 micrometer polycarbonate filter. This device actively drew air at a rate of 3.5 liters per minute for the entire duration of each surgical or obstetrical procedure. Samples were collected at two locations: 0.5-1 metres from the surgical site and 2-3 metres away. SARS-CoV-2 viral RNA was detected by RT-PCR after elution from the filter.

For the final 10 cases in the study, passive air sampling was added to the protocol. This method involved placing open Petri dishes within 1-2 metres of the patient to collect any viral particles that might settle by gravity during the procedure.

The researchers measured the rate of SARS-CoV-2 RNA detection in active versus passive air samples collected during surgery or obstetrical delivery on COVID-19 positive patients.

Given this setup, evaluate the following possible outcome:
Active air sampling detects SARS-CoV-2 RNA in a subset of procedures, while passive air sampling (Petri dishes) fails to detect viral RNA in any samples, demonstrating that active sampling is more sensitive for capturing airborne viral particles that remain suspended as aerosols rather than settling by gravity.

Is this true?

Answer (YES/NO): NO